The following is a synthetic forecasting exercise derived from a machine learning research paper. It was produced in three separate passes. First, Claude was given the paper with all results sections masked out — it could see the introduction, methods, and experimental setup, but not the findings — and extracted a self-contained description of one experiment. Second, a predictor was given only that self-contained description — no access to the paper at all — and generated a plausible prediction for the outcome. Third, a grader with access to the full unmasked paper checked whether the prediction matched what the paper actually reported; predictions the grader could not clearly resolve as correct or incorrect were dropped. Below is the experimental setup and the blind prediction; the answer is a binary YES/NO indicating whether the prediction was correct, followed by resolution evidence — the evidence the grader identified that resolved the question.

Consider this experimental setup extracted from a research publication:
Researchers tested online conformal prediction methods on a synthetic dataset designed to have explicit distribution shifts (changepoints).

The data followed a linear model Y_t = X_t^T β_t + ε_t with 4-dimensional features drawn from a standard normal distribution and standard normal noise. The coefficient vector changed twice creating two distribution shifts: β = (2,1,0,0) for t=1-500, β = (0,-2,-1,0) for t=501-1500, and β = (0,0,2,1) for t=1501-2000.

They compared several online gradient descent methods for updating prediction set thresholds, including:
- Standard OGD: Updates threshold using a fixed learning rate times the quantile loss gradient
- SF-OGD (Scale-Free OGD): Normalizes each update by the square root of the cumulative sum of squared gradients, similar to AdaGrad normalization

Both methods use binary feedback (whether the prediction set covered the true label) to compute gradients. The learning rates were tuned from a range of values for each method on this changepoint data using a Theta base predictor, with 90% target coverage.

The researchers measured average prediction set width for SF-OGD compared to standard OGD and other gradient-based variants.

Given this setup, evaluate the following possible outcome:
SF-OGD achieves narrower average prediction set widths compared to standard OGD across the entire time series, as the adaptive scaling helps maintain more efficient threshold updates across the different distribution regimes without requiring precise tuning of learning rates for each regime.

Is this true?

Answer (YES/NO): NO